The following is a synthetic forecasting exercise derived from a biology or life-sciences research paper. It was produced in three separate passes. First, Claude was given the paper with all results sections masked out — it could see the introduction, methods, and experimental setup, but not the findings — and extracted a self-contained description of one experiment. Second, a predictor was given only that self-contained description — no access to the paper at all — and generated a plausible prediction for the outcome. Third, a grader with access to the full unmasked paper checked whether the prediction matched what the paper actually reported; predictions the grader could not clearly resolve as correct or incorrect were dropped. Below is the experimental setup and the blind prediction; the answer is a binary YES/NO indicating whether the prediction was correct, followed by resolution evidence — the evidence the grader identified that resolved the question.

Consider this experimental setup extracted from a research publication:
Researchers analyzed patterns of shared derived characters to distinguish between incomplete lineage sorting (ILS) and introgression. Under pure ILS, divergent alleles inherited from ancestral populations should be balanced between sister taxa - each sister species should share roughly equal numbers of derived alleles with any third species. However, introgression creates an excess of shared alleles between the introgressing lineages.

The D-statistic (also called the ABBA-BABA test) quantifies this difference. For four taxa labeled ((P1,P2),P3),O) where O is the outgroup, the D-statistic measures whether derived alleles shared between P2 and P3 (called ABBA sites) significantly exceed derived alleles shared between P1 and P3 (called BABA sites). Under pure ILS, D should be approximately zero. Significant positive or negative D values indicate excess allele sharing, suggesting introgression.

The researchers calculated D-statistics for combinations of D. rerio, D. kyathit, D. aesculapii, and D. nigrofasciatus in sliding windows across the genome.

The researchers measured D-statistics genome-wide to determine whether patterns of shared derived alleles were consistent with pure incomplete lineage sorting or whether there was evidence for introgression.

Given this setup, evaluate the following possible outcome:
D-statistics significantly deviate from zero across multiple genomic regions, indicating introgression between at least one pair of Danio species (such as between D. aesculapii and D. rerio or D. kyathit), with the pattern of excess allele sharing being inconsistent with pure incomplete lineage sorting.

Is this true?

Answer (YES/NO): YES